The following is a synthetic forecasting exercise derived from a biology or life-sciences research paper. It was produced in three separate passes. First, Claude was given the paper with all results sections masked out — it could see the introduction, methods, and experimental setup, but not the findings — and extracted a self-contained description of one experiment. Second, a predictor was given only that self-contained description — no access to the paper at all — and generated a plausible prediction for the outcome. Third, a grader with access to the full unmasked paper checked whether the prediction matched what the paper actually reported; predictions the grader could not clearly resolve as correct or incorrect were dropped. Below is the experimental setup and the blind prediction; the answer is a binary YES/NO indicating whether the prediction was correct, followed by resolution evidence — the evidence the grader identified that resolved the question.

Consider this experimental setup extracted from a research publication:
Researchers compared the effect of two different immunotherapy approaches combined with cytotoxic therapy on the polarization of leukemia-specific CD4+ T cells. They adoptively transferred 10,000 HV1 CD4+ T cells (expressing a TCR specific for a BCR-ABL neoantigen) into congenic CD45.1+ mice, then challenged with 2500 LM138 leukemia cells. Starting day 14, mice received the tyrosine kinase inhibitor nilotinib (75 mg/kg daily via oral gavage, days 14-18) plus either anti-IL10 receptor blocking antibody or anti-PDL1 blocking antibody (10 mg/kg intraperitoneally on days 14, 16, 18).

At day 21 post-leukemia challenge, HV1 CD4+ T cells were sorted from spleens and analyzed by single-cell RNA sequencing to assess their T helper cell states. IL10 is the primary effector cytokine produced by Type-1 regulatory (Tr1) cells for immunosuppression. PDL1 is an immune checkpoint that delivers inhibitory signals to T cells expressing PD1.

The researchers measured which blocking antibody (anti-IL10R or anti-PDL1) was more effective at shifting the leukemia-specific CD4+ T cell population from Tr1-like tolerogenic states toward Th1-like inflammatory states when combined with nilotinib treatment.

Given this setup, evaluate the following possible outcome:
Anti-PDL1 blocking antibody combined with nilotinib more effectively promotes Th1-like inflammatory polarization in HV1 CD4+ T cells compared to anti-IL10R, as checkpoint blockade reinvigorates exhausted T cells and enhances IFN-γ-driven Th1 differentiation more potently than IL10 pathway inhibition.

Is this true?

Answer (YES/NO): YES